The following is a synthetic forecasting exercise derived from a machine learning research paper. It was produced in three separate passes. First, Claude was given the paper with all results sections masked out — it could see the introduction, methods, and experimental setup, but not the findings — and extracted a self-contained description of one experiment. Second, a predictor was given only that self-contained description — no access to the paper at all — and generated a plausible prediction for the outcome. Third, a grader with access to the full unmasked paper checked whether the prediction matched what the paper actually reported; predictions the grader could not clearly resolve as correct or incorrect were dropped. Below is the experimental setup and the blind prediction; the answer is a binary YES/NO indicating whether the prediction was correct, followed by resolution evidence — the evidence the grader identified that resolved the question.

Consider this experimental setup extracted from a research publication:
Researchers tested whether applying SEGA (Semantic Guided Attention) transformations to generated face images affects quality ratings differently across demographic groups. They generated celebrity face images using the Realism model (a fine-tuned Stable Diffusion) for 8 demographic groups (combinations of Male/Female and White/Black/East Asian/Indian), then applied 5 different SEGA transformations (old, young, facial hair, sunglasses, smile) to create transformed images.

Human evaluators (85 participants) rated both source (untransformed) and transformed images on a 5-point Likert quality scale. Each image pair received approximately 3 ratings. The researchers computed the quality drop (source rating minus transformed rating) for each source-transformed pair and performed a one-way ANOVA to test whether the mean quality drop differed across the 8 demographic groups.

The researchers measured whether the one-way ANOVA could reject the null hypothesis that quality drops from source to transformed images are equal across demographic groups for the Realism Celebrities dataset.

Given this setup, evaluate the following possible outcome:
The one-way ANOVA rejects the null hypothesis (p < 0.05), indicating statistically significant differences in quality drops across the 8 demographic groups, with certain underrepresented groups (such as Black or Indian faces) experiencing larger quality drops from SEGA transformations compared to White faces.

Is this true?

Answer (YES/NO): NO